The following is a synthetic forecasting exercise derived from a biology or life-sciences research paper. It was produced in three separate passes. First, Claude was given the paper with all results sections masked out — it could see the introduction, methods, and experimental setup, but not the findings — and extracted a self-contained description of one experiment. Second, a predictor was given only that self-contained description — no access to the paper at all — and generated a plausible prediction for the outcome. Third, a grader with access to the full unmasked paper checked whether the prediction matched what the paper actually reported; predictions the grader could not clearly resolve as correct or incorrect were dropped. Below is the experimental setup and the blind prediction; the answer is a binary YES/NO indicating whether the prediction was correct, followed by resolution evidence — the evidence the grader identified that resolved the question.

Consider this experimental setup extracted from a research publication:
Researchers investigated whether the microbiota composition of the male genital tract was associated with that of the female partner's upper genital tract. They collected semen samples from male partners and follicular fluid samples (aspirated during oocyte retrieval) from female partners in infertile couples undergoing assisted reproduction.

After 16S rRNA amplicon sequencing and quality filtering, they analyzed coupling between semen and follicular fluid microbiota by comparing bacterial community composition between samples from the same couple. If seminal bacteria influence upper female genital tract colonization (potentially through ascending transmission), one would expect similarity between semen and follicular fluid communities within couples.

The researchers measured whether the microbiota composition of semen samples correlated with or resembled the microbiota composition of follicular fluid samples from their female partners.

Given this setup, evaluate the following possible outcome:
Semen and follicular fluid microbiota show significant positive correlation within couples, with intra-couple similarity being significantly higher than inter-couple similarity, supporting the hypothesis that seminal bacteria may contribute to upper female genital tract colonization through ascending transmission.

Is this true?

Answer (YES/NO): NO